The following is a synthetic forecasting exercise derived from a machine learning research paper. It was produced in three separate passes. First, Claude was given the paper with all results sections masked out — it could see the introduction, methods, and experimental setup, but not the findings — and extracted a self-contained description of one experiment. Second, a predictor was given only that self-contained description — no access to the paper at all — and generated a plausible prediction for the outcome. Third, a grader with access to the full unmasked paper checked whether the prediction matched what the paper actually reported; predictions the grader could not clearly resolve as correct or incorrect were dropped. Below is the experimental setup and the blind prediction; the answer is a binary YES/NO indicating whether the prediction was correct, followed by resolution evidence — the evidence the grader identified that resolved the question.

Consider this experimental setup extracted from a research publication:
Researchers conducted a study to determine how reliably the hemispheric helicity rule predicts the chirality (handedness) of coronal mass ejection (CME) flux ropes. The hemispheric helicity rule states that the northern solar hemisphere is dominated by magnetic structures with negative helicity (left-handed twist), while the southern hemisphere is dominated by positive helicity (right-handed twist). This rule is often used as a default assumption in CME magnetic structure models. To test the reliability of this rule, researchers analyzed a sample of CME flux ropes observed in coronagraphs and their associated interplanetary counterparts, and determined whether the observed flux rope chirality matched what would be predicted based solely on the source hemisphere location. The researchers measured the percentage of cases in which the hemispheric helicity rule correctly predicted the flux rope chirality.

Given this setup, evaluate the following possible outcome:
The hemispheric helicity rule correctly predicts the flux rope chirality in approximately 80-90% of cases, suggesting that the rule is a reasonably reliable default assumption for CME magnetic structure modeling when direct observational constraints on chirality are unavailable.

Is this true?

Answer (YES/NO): NO